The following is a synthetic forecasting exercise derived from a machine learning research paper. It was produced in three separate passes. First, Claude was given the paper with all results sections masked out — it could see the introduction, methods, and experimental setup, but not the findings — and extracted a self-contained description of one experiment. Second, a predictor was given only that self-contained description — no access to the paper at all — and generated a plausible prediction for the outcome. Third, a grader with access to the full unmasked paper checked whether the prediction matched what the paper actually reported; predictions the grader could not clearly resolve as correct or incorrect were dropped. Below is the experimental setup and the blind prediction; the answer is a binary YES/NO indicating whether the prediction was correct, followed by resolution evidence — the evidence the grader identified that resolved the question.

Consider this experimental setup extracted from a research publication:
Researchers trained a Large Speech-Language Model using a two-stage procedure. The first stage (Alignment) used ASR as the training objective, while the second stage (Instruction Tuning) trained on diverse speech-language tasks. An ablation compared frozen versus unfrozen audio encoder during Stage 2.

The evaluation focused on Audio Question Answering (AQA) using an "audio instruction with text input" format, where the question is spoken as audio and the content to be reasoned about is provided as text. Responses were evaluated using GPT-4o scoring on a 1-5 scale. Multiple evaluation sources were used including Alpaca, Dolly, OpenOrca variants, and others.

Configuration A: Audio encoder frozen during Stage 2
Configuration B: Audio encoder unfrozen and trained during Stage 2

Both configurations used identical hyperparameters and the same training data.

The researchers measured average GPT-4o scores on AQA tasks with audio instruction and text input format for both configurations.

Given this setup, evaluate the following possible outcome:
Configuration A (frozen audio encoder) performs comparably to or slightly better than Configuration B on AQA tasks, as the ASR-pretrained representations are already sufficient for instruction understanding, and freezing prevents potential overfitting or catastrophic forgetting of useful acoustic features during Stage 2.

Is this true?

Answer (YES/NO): NO